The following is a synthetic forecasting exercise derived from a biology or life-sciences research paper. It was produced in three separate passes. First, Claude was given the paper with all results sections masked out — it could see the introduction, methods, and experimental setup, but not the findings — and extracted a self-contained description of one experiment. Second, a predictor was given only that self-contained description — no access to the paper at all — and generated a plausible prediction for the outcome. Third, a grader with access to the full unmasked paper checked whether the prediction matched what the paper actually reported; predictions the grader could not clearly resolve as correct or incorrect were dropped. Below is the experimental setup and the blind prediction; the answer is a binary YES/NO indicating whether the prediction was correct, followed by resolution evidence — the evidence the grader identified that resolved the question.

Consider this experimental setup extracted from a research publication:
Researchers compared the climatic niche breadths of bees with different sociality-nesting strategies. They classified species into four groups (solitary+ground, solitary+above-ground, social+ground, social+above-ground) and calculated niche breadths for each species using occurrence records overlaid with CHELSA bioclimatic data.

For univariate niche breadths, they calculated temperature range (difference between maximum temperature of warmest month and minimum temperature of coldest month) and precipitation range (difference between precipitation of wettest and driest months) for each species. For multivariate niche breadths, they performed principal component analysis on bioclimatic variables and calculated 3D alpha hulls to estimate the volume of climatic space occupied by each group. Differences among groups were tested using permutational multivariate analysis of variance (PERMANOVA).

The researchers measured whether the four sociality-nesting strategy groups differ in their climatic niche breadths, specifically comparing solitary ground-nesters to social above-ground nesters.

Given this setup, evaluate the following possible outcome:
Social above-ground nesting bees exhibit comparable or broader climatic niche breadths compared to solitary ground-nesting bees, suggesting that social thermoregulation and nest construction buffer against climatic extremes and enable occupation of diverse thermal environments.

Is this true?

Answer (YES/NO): NO